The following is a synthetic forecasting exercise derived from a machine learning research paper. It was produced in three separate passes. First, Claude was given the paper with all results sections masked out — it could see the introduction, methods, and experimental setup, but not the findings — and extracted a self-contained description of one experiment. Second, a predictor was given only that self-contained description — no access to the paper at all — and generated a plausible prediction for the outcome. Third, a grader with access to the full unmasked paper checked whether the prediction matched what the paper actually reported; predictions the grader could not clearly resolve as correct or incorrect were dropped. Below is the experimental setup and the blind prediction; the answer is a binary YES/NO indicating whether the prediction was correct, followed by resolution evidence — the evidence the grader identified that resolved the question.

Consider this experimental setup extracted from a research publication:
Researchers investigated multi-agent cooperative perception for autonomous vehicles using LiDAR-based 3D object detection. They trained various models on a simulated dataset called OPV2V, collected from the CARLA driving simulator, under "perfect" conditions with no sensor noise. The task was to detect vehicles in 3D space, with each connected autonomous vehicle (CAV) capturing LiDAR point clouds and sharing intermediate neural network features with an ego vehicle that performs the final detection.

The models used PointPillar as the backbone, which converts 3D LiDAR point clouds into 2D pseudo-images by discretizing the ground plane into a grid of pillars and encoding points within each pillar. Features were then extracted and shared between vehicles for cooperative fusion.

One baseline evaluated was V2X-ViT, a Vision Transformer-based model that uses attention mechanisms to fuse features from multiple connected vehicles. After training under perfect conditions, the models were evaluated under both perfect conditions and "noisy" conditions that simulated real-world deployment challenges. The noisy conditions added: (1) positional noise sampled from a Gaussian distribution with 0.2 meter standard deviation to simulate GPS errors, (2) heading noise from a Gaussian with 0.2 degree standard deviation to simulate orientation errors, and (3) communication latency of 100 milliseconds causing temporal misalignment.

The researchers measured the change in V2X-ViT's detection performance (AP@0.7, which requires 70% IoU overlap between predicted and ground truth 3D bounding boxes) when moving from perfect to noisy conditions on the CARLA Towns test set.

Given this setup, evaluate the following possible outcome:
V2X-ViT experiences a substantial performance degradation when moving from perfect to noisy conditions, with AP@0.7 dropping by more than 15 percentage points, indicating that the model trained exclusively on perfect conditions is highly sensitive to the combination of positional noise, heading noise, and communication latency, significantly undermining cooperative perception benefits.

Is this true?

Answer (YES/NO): YES